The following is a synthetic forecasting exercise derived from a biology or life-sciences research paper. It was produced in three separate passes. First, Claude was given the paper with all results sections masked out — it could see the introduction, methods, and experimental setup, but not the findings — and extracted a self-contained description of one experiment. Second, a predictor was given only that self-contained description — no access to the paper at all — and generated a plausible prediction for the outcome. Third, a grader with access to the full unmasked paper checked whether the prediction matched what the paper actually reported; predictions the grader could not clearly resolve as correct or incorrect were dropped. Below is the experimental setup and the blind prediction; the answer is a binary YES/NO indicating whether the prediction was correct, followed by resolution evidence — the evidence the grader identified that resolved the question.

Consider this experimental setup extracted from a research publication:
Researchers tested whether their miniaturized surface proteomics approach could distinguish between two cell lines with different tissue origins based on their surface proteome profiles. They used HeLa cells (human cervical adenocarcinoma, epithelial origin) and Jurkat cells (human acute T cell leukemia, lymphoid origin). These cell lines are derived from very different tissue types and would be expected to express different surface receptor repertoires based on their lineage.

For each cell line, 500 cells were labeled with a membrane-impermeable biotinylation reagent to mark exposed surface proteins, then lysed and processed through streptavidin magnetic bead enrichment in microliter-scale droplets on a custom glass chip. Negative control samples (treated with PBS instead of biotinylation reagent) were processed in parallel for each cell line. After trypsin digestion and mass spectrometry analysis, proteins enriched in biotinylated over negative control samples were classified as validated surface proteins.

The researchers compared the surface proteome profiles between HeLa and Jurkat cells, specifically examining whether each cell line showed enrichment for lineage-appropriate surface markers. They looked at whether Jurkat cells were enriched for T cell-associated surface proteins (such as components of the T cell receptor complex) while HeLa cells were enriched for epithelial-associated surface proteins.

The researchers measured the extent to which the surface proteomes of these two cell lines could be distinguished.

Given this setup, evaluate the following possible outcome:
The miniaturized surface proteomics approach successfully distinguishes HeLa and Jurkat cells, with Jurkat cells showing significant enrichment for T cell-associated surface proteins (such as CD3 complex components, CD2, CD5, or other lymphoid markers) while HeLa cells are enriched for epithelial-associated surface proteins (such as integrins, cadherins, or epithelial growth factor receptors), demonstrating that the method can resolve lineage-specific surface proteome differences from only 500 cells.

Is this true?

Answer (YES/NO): YES